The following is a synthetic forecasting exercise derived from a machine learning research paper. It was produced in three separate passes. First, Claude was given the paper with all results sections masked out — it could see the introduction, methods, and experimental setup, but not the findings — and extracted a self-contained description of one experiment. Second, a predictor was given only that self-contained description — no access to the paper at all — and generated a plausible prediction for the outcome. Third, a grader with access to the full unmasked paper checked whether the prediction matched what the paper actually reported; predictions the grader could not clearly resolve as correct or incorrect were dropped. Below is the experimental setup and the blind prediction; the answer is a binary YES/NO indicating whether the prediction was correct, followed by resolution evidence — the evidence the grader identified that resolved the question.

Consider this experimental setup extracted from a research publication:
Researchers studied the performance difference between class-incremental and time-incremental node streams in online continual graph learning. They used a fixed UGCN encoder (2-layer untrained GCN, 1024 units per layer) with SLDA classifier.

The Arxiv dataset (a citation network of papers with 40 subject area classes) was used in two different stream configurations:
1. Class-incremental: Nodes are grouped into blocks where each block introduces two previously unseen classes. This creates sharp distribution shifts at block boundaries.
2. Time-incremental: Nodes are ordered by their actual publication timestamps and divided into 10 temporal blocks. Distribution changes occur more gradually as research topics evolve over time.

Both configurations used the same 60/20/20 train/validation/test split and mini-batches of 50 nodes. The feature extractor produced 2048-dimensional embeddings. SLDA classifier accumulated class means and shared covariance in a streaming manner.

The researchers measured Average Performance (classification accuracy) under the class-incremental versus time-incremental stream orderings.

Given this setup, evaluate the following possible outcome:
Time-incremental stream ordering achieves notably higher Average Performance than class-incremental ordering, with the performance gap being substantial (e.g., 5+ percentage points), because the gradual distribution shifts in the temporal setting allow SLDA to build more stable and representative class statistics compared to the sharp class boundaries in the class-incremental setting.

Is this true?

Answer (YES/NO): YES